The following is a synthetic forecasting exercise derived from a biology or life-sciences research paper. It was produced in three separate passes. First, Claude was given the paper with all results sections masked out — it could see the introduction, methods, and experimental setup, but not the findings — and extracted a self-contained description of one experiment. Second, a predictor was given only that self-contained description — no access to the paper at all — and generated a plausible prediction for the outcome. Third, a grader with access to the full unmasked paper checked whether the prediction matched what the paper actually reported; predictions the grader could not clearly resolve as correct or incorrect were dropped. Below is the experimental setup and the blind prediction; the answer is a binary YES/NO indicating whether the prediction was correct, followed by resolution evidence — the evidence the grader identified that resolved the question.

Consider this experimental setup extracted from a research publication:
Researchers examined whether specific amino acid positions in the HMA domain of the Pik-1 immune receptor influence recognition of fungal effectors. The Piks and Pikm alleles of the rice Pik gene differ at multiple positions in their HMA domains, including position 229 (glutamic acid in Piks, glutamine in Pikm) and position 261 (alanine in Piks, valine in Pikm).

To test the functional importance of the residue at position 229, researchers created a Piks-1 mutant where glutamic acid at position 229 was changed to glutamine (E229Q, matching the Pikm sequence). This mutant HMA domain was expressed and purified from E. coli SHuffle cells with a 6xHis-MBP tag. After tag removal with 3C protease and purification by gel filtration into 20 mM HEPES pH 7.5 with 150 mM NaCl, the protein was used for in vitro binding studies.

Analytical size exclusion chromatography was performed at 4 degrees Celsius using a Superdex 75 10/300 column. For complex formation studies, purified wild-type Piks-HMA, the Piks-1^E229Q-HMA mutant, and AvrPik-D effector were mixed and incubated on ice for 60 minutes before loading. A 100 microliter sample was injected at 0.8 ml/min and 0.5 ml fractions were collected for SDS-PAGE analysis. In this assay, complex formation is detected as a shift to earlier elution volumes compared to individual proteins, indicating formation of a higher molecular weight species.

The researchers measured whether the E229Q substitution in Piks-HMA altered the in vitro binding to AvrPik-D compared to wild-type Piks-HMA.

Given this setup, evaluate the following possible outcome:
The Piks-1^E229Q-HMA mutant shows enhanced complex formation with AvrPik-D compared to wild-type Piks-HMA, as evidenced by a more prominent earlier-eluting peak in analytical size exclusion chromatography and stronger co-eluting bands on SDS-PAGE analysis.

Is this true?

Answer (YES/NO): YES